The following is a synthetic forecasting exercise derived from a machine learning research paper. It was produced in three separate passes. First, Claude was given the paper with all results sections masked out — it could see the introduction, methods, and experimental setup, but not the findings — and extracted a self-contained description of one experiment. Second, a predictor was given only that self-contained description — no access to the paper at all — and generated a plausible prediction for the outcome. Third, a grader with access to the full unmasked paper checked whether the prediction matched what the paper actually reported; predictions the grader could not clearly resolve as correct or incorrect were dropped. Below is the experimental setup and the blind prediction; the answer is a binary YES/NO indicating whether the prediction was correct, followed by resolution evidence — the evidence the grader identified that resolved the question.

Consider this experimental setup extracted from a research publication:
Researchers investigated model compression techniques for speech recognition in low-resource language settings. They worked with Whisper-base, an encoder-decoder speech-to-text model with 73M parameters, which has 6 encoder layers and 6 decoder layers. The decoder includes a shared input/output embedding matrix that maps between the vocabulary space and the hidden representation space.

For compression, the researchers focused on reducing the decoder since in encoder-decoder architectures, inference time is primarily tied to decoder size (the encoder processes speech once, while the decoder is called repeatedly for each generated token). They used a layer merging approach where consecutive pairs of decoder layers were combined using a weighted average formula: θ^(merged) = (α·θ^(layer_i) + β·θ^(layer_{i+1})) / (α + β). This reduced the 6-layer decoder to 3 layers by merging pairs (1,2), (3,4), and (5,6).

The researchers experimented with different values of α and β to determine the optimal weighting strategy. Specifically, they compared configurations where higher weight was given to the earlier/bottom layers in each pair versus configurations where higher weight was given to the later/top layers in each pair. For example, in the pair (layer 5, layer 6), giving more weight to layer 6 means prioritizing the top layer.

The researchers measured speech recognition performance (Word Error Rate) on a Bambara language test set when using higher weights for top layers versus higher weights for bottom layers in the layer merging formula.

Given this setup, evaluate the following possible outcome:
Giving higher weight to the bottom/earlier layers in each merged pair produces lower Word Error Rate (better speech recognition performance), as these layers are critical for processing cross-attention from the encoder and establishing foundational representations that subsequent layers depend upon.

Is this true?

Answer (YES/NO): NO